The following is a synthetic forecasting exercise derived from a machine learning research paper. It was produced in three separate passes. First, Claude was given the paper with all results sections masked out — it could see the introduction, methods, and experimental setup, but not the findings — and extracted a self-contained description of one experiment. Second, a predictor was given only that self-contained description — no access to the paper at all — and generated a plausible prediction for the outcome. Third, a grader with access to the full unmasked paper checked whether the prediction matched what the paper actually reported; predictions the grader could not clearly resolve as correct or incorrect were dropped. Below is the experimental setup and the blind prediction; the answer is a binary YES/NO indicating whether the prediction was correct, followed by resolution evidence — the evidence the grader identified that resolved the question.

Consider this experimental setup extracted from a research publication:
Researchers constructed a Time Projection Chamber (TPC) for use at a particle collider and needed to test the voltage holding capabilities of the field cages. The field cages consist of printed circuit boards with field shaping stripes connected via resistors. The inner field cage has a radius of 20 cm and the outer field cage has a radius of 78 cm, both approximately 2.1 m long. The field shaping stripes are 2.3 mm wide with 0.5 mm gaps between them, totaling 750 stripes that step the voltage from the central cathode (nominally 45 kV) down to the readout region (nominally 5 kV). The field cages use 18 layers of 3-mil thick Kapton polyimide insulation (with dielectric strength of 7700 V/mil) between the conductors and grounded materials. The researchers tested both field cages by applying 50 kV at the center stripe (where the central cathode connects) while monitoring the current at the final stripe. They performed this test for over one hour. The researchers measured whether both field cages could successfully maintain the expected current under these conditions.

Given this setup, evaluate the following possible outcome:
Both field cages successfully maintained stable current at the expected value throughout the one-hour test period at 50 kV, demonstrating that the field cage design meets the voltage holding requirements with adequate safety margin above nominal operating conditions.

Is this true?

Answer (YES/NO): YES